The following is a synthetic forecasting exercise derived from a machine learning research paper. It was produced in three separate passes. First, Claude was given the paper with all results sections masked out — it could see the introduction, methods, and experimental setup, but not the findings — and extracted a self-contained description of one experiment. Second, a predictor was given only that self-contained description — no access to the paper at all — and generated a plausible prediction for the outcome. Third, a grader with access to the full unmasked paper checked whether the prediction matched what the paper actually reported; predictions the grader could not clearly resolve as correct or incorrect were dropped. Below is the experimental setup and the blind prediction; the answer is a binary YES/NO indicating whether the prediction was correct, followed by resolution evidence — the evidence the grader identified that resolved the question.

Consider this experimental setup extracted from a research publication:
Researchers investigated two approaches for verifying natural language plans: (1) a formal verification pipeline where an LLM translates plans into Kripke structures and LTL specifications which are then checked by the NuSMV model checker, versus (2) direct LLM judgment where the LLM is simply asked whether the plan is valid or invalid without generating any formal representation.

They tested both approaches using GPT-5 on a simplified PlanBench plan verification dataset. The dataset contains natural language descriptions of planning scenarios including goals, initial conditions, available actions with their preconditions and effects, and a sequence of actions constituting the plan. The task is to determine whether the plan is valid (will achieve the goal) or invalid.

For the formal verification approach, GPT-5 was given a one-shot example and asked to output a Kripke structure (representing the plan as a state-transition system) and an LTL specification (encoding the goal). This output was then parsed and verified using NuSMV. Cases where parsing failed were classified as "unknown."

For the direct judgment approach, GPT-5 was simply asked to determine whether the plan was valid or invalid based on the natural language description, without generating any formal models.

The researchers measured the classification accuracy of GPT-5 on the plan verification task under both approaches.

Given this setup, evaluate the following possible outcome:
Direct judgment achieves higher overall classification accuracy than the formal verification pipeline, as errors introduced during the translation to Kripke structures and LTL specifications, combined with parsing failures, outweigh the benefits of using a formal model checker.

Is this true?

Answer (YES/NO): YES